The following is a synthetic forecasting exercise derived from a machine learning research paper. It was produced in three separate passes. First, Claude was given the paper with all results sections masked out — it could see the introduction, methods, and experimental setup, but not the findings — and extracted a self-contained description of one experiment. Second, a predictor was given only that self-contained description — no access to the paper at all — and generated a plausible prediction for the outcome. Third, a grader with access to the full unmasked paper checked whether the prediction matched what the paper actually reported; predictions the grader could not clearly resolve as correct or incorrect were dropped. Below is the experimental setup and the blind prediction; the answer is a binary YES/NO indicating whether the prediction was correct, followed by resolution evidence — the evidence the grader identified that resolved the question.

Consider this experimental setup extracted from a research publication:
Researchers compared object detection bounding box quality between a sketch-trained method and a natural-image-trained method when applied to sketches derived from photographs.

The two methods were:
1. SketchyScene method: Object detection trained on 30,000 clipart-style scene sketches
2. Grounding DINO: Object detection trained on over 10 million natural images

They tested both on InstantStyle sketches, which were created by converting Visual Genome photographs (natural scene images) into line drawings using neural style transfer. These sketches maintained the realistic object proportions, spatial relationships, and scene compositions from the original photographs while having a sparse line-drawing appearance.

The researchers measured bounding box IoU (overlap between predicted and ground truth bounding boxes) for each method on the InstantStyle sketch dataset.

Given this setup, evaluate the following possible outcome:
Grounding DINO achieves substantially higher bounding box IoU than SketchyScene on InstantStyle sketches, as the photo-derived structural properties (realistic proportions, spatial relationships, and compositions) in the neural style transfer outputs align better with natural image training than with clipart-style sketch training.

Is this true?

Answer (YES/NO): YES